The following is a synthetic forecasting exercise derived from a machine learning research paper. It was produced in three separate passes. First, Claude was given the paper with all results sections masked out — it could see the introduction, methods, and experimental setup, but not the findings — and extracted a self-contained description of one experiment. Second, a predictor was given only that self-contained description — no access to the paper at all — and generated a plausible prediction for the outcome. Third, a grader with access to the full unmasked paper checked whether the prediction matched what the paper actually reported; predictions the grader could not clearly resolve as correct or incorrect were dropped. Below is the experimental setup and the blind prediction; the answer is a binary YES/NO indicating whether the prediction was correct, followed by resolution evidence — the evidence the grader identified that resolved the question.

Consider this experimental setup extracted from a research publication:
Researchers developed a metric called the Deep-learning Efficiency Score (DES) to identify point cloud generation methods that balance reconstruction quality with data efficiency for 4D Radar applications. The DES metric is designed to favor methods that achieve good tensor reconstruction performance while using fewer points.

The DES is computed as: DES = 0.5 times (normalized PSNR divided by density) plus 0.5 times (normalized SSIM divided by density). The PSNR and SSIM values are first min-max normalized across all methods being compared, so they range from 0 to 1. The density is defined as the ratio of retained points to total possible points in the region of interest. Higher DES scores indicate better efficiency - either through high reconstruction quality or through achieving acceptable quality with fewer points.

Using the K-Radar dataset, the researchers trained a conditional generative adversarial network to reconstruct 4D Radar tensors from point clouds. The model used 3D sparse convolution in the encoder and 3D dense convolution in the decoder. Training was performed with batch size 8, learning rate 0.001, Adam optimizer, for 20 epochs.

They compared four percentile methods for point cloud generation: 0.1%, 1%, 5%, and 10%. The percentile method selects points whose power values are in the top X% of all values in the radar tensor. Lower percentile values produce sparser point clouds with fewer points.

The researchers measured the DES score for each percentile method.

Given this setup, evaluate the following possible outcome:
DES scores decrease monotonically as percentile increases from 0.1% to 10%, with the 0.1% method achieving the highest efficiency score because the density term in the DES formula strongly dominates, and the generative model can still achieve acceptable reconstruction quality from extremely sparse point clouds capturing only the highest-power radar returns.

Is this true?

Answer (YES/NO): NO